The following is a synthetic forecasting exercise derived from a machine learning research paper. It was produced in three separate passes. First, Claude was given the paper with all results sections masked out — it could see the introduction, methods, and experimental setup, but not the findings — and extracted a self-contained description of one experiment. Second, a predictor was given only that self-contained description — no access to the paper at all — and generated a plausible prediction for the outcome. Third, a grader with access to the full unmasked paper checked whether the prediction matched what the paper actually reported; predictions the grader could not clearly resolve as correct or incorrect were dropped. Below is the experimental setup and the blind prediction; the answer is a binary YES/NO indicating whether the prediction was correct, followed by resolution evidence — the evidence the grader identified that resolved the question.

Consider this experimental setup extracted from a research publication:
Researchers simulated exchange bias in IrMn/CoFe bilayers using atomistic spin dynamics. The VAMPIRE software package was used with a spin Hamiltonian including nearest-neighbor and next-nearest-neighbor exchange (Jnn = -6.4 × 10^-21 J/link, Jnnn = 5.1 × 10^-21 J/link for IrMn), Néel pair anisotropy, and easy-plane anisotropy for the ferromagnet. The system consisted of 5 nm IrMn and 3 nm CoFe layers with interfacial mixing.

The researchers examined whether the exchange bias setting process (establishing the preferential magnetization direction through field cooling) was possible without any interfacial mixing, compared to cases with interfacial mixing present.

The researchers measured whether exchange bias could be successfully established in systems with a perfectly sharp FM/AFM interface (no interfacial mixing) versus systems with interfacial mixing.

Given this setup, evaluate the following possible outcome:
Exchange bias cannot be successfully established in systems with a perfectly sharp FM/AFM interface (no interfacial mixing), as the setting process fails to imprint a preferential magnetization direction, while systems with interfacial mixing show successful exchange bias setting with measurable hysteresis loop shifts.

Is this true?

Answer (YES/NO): NO